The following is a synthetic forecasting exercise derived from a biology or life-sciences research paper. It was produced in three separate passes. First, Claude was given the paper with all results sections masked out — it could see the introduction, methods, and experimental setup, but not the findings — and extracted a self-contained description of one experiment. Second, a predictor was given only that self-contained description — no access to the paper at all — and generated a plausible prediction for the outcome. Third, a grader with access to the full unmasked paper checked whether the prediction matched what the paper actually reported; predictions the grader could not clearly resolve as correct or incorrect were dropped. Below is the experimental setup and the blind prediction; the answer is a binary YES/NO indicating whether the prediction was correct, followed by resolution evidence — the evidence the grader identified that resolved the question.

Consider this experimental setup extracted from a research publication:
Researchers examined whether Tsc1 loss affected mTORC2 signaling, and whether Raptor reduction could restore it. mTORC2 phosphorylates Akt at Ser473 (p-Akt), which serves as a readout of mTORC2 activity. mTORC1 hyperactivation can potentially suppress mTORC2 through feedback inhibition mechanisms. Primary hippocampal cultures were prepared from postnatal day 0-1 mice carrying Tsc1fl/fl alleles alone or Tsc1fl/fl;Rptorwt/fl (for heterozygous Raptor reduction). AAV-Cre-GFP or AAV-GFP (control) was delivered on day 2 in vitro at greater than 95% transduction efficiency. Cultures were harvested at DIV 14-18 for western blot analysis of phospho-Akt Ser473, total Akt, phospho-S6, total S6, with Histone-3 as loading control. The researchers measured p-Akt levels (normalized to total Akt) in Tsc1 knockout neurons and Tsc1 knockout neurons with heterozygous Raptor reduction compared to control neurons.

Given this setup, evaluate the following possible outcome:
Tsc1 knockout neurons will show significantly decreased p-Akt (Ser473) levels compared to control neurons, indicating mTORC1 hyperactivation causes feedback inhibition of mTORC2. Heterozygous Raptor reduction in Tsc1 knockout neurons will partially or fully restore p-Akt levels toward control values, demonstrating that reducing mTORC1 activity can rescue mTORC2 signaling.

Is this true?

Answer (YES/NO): YES